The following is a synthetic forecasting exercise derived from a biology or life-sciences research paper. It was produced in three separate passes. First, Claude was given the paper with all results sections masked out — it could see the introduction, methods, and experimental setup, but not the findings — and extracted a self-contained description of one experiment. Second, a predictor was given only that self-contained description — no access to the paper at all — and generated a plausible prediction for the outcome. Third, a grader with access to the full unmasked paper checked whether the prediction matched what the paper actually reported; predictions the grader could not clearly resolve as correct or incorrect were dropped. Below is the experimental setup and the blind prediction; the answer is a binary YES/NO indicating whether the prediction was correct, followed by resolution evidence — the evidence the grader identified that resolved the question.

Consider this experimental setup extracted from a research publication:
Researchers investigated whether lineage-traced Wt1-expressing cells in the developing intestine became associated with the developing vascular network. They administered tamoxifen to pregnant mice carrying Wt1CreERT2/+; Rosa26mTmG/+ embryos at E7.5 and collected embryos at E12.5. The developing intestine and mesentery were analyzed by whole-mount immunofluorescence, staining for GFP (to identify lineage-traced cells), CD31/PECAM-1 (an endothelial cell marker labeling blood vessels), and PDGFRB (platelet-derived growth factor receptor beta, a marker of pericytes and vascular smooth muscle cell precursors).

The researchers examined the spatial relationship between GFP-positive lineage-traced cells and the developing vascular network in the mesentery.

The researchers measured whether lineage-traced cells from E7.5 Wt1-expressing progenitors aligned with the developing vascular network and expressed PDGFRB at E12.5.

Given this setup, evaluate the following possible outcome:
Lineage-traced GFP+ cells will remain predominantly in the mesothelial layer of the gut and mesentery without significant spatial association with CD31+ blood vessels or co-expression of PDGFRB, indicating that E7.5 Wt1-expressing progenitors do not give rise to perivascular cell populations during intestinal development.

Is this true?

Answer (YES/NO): NO